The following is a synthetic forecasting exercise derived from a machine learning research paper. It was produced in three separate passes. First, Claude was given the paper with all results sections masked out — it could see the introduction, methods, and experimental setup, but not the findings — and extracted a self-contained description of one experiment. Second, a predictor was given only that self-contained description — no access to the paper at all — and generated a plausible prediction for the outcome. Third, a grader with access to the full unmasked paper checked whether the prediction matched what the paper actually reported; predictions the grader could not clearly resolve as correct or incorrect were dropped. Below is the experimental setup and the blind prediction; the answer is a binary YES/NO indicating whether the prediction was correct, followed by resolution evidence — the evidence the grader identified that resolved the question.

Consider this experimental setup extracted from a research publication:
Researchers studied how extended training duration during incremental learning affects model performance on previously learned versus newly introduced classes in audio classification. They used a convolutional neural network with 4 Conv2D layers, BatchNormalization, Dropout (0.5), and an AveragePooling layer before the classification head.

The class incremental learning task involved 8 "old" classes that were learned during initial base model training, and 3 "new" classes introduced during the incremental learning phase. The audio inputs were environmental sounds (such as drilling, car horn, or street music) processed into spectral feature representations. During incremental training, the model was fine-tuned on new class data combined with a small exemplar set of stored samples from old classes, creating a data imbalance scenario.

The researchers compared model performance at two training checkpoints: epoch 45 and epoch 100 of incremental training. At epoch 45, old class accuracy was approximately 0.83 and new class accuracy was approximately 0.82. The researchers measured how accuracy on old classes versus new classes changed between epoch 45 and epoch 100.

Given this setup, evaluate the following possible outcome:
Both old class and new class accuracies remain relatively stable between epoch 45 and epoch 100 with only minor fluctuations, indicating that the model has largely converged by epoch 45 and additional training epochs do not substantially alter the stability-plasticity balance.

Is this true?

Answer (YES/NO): NO